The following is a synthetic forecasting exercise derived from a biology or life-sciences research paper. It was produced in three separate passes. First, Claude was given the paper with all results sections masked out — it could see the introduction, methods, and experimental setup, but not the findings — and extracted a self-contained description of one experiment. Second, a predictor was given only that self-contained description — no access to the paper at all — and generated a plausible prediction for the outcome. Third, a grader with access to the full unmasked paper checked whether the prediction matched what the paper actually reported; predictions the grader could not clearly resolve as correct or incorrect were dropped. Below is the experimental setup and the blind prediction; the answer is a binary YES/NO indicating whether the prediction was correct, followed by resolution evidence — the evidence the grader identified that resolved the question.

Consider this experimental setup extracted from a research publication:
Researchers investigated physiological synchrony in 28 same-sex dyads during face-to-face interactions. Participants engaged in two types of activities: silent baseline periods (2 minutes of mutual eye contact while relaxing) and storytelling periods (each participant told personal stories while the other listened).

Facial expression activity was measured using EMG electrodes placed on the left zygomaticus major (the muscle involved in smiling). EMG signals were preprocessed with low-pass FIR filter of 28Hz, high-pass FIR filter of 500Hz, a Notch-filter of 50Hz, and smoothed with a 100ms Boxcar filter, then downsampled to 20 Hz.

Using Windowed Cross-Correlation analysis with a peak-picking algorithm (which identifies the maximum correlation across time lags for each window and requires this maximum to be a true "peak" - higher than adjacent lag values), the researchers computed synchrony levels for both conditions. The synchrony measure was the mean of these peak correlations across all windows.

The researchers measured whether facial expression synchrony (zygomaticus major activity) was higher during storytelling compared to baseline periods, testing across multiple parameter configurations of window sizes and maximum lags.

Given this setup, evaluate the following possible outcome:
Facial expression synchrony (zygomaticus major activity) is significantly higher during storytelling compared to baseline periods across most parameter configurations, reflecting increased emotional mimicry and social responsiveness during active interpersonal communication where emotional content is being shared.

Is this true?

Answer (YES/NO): NO